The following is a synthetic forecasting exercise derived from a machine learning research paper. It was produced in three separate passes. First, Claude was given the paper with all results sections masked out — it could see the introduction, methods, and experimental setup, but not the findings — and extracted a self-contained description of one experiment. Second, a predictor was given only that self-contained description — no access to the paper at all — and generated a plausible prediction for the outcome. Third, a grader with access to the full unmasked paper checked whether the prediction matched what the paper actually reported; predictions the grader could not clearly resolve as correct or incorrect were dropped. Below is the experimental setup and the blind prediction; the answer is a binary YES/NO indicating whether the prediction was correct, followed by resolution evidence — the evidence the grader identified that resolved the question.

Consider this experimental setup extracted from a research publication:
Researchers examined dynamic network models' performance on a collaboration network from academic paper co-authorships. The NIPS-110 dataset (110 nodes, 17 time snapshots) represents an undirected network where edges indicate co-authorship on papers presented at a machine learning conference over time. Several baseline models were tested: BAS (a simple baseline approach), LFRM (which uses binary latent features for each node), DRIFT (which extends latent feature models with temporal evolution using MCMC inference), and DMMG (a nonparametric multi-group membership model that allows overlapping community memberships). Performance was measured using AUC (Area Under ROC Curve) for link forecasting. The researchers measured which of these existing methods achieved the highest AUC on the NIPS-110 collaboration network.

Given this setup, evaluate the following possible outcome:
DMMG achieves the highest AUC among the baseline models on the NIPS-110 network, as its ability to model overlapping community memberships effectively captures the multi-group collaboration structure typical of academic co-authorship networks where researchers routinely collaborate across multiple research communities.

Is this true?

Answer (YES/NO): YES